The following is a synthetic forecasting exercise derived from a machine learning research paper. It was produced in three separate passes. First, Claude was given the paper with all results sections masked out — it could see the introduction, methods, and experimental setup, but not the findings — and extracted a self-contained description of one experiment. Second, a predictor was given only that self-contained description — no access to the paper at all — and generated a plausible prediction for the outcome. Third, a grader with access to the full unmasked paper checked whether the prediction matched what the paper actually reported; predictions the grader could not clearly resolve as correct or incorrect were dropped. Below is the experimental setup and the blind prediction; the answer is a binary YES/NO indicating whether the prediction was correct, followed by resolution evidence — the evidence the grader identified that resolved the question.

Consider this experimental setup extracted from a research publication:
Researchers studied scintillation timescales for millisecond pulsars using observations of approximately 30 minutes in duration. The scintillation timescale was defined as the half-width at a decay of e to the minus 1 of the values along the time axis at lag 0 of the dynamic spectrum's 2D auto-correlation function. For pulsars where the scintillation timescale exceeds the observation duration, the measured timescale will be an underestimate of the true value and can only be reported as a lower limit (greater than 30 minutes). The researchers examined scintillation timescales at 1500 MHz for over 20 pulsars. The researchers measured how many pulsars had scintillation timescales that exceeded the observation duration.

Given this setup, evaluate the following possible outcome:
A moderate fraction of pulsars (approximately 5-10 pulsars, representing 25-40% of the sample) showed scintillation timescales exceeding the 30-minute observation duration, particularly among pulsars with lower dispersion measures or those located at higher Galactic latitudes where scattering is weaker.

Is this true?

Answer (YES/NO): NO